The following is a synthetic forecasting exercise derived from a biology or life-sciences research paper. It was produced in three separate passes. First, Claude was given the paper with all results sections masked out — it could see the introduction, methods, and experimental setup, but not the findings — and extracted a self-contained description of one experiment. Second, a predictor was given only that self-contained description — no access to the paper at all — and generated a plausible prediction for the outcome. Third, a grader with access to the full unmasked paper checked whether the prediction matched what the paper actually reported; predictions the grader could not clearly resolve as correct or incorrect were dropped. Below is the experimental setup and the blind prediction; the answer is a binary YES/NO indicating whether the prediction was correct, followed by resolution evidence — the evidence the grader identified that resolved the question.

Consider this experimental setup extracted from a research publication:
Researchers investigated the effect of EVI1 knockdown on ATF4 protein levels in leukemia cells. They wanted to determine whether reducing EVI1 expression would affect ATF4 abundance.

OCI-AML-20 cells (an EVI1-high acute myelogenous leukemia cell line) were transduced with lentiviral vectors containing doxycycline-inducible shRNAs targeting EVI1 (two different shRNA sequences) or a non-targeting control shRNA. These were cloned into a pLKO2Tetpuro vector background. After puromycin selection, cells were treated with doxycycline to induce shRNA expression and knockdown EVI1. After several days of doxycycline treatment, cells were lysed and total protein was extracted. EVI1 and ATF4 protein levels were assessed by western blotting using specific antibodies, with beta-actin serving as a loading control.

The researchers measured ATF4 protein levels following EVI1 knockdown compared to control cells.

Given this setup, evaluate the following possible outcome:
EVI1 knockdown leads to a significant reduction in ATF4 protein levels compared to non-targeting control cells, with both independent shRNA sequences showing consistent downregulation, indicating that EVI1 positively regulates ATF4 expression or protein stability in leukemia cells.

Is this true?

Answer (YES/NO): NO